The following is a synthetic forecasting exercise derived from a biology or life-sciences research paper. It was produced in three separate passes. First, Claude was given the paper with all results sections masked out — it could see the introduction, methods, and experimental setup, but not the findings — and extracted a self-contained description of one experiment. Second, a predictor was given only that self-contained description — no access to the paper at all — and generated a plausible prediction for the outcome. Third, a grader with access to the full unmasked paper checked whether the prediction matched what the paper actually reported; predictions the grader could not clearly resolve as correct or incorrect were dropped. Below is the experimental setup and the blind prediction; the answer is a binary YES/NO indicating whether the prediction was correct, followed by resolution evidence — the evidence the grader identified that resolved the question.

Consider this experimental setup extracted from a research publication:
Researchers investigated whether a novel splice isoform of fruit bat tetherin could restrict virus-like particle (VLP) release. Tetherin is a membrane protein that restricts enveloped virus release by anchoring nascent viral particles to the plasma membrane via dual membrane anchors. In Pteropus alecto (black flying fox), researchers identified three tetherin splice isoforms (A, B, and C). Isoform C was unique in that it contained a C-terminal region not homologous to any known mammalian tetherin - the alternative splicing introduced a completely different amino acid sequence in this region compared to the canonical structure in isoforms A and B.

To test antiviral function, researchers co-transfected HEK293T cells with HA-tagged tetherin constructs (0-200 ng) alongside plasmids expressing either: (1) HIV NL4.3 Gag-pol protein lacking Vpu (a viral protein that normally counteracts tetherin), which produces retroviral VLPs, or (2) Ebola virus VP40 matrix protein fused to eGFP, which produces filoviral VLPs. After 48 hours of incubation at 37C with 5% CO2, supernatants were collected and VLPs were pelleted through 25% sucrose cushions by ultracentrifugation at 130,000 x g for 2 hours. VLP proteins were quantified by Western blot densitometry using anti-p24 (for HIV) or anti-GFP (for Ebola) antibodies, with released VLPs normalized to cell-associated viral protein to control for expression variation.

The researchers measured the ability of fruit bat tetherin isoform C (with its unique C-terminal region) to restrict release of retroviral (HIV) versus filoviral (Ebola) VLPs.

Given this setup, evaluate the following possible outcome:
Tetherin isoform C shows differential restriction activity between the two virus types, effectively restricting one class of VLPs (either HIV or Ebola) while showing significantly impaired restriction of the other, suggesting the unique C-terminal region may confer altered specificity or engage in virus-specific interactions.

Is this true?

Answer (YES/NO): YES